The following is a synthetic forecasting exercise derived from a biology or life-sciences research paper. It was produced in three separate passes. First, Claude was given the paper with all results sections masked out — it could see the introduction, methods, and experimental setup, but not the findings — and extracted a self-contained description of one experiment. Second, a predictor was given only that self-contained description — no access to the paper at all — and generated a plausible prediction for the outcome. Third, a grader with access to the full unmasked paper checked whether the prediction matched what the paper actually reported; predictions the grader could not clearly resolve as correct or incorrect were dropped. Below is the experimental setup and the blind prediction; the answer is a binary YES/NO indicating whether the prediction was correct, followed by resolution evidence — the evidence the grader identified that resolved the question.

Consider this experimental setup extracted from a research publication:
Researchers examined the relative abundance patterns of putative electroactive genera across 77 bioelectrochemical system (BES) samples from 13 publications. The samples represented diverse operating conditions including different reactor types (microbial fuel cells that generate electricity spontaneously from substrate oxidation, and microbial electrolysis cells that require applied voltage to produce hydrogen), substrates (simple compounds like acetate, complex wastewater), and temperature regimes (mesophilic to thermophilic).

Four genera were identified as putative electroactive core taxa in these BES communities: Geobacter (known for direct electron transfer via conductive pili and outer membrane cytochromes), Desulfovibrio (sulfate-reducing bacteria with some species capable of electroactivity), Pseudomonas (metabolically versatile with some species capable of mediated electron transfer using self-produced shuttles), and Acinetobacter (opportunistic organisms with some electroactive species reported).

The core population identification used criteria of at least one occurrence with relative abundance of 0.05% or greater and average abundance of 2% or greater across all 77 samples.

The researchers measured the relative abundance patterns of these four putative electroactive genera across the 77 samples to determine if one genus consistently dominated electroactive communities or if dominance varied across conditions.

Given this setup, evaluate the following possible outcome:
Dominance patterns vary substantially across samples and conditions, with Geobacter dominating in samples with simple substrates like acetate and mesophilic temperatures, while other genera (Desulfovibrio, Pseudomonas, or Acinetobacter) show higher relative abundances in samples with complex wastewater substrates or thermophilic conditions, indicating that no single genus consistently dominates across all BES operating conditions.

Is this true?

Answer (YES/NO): NO